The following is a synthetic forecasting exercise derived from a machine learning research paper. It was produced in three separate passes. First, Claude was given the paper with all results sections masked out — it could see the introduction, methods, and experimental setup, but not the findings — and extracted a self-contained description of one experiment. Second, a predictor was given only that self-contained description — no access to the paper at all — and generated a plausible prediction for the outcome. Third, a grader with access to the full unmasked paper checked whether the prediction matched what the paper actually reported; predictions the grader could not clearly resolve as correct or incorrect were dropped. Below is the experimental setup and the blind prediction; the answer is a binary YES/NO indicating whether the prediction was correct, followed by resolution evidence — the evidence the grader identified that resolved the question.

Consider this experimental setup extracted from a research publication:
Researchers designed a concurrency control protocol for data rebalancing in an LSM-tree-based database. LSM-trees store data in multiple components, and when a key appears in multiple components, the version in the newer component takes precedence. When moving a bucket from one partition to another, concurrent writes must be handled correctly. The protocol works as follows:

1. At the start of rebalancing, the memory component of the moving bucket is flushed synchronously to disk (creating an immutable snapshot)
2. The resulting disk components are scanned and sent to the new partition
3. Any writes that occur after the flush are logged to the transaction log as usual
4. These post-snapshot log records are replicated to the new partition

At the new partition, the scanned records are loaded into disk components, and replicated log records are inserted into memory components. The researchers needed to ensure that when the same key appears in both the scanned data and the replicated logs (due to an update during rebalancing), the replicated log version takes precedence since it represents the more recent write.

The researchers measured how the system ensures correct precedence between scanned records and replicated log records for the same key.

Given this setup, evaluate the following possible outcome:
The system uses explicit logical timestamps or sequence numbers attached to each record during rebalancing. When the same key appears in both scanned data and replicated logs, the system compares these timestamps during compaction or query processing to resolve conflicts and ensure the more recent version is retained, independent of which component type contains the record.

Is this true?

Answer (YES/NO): NO